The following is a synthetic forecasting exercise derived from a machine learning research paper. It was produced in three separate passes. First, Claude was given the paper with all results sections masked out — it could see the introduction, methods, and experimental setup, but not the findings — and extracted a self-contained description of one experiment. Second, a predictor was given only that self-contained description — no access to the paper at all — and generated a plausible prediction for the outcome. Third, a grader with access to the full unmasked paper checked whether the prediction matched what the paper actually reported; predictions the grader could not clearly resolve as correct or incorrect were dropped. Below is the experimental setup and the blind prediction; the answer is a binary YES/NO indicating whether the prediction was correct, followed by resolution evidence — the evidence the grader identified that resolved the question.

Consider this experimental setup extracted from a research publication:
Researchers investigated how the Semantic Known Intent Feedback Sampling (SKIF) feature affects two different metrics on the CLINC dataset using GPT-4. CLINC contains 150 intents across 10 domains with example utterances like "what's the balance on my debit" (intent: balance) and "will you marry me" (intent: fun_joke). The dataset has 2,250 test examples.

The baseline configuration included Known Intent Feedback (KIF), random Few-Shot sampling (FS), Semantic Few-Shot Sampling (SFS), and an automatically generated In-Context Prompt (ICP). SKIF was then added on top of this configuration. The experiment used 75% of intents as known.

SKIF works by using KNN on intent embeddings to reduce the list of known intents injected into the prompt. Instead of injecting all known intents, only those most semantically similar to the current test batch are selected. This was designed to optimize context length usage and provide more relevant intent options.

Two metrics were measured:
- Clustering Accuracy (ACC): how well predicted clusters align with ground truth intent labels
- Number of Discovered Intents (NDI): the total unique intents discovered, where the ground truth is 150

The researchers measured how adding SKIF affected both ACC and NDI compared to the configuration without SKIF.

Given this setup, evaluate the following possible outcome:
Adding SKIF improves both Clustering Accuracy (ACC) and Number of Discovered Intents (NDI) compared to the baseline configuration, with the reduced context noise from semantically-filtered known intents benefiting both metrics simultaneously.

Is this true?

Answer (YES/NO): NO